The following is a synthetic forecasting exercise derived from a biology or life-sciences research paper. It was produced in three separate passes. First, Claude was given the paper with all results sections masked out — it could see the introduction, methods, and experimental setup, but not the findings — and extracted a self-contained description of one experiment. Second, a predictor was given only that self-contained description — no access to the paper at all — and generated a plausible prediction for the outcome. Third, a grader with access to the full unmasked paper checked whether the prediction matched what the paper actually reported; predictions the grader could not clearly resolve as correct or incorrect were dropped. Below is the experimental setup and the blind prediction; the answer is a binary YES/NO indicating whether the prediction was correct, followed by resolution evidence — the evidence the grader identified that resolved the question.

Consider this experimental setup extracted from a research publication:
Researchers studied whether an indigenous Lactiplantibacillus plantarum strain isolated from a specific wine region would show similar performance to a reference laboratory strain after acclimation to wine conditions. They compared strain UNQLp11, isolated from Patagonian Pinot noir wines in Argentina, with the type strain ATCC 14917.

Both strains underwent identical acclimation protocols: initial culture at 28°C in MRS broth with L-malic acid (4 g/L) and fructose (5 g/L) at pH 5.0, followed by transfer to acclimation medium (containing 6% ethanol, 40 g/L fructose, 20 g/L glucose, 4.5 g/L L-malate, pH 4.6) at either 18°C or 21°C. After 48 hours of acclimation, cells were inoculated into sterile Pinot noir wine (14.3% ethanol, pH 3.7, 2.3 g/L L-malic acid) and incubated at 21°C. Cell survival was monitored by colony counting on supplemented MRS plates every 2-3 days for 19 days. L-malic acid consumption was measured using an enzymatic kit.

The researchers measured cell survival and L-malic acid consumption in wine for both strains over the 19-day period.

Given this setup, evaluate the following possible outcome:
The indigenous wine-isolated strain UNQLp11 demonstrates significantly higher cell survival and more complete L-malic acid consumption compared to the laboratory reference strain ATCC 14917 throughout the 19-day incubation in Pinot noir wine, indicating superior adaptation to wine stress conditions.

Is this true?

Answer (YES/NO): NO